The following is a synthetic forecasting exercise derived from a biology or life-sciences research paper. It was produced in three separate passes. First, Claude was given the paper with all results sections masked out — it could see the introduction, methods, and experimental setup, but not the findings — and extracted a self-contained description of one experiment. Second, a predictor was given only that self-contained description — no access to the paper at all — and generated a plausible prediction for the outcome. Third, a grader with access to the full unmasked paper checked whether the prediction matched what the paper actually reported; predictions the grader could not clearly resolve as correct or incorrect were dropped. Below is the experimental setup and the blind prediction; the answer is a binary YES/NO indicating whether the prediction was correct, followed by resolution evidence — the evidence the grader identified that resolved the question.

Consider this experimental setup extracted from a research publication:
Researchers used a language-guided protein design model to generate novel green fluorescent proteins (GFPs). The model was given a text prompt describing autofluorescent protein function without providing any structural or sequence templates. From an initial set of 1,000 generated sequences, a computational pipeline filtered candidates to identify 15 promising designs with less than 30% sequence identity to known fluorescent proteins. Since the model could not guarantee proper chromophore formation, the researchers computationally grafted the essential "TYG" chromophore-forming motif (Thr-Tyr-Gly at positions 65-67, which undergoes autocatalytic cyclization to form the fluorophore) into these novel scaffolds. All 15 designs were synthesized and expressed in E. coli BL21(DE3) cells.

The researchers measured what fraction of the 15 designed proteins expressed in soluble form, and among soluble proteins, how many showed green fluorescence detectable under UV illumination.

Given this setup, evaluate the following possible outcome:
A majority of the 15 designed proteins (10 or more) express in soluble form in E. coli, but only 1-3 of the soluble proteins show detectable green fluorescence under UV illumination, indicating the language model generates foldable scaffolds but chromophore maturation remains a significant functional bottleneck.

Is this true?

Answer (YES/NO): YES